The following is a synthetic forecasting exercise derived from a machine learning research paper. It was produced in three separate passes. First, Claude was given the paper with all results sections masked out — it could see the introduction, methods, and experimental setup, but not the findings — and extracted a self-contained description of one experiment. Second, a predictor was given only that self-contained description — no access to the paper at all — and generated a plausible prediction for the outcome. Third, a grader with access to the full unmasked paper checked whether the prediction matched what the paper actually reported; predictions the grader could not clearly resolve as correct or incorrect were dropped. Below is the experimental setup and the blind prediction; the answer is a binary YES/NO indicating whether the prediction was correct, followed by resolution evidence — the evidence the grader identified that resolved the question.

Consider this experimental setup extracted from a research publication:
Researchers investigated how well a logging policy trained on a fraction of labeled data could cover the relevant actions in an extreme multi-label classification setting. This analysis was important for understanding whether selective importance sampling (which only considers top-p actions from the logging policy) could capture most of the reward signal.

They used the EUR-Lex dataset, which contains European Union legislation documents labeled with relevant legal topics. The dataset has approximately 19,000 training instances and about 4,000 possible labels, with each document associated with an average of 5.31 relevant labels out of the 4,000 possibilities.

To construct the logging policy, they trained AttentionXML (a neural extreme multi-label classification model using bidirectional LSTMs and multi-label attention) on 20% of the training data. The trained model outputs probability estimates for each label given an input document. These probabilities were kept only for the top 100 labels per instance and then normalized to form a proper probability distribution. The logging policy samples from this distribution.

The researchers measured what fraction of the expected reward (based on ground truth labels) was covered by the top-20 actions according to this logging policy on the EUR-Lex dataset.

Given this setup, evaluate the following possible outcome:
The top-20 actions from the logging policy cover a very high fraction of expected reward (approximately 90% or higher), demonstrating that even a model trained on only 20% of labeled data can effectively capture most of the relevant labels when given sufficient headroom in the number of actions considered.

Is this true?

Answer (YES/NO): NO